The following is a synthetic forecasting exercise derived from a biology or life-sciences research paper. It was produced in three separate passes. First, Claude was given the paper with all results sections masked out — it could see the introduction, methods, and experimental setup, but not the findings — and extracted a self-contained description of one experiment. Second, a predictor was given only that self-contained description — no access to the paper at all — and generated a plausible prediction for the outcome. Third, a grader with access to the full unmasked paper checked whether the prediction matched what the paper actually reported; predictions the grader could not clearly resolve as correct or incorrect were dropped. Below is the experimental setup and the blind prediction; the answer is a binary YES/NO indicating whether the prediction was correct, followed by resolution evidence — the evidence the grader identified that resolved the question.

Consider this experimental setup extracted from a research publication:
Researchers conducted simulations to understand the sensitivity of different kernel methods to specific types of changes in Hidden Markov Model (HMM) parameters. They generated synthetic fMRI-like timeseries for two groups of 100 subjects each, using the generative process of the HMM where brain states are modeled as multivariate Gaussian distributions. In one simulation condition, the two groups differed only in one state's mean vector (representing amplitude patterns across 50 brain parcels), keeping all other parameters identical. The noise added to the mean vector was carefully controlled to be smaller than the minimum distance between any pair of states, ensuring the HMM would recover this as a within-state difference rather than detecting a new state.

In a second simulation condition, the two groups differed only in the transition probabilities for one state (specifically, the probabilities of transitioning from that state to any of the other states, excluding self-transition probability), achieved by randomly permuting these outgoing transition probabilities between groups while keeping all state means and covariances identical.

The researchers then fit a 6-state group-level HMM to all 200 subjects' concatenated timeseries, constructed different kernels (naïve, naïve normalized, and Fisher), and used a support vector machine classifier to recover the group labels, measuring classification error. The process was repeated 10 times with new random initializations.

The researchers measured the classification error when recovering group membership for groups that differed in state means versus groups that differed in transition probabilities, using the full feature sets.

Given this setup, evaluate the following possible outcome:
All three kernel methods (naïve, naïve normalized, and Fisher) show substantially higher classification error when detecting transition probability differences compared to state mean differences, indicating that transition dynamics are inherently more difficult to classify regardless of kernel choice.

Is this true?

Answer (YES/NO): YES